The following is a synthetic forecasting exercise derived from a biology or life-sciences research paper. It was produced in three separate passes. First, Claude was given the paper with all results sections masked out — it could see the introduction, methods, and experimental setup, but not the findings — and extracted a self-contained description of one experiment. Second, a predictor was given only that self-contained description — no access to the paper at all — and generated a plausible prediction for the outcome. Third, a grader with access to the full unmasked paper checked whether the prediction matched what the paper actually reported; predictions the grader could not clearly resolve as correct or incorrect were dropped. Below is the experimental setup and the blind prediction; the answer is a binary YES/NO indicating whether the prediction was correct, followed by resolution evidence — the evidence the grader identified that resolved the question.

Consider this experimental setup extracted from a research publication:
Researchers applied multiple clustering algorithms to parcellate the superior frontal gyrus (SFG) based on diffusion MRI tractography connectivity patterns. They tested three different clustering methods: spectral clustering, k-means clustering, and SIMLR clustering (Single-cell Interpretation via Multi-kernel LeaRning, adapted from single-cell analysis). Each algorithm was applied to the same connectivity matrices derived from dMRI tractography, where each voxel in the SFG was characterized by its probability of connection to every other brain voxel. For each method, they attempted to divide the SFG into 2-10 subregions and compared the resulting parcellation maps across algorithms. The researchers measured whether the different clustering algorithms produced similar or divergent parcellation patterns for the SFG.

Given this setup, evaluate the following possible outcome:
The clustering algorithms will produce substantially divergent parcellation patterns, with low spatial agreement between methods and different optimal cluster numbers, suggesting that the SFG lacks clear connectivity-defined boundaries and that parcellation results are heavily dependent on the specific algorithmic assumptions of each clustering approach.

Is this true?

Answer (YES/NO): NO